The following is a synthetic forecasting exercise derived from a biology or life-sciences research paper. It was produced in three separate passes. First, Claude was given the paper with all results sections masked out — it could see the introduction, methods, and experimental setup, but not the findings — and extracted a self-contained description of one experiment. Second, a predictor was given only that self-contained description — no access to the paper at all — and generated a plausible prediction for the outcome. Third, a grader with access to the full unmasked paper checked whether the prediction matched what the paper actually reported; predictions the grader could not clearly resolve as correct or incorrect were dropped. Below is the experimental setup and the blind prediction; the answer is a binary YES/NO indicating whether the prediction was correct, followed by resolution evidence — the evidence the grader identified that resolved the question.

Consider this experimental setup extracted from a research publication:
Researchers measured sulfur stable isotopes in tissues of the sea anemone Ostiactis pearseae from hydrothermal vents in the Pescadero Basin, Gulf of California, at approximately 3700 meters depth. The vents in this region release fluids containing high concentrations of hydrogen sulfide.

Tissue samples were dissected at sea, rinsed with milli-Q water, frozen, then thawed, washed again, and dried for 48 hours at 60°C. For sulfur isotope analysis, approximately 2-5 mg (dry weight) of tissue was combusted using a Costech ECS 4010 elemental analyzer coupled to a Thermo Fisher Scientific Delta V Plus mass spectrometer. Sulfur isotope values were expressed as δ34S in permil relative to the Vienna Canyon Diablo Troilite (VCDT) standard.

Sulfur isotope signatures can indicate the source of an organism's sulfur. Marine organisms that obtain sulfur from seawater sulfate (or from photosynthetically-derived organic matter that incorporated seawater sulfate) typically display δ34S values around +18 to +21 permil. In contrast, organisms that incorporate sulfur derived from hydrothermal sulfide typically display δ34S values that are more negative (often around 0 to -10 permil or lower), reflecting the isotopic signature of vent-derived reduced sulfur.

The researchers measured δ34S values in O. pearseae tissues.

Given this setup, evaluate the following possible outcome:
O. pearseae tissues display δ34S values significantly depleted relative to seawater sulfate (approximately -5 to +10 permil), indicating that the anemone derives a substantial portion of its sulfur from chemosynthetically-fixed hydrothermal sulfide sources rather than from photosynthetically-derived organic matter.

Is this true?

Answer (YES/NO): YES